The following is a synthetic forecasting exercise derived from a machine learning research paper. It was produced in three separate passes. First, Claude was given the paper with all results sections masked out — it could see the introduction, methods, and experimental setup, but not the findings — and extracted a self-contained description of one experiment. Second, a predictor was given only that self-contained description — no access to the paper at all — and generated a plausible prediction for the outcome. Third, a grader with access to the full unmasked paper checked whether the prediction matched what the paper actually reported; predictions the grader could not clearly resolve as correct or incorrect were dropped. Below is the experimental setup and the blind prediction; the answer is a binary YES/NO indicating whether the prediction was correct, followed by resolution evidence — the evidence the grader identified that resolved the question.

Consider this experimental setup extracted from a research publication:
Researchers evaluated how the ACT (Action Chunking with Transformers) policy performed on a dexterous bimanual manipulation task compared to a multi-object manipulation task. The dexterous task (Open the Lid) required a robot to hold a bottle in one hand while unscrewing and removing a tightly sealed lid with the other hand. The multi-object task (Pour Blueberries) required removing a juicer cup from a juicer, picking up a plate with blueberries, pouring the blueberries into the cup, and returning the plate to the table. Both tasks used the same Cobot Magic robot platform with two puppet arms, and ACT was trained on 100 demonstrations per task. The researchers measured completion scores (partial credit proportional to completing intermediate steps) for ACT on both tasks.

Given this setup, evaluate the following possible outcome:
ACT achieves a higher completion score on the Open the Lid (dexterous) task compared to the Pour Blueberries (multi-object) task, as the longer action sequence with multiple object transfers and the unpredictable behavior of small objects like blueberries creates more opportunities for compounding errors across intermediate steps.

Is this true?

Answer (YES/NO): YES